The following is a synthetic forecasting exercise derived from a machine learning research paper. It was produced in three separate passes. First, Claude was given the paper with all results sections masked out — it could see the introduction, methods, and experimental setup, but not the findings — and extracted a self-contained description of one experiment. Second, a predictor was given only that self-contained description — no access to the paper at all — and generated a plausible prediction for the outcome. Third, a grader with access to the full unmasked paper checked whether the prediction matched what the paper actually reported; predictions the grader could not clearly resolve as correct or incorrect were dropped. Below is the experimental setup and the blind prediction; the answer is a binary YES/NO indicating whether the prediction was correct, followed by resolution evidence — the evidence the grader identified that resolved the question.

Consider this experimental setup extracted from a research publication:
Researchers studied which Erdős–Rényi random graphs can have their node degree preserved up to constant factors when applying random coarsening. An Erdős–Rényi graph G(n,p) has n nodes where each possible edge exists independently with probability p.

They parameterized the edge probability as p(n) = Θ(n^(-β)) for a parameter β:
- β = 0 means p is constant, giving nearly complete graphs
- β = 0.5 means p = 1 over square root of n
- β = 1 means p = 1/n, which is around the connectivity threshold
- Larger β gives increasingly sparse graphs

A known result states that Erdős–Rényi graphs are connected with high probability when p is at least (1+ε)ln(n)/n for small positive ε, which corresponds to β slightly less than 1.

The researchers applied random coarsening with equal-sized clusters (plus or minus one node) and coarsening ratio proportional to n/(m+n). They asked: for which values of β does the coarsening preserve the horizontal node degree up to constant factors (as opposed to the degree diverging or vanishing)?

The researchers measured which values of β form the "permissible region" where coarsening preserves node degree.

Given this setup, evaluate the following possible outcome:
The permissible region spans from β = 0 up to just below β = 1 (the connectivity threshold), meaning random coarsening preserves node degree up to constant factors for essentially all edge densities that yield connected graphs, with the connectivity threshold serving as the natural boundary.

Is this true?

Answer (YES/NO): NO